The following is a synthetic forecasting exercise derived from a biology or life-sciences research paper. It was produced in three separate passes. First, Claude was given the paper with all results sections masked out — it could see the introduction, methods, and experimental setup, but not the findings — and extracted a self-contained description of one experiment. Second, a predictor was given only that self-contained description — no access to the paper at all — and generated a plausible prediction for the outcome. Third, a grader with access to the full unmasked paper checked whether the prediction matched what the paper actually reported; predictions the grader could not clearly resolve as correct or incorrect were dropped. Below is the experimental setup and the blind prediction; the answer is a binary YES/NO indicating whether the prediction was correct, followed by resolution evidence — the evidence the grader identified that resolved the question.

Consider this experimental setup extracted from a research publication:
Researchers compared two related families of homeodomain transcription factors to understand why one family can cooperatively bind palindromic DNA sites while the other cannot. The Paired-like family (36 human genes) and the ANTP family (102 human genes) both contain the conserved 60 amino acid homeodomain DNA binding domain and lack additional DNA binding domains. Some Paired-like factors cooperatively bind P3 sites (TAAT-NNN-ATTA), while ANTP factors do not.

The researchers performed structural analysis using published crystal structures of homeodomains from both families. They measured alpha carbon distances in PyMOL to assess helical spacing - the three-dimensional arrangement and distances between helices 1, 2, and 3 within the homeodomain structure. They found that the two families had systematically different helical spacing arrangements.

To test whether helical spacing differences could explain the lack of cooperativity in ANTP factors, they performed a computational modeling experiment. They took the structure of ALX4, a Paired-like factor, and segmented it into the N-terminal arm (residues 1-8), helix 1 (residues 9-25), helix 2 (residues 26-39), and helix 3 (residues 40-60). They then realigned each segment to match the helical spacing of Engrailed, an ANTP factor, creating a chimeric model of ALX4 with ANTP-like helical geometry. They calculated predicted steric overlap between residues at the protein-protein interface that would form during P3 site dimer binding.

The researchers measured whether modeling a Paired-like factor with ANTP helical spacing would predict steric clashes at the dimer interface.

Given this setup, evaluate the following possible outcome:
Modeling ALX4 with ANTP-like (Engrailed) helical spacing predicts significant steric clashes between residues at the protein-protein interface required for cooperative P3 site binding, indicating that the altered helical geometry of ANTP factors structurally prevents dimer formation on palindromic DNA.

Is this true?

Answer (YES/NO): YES